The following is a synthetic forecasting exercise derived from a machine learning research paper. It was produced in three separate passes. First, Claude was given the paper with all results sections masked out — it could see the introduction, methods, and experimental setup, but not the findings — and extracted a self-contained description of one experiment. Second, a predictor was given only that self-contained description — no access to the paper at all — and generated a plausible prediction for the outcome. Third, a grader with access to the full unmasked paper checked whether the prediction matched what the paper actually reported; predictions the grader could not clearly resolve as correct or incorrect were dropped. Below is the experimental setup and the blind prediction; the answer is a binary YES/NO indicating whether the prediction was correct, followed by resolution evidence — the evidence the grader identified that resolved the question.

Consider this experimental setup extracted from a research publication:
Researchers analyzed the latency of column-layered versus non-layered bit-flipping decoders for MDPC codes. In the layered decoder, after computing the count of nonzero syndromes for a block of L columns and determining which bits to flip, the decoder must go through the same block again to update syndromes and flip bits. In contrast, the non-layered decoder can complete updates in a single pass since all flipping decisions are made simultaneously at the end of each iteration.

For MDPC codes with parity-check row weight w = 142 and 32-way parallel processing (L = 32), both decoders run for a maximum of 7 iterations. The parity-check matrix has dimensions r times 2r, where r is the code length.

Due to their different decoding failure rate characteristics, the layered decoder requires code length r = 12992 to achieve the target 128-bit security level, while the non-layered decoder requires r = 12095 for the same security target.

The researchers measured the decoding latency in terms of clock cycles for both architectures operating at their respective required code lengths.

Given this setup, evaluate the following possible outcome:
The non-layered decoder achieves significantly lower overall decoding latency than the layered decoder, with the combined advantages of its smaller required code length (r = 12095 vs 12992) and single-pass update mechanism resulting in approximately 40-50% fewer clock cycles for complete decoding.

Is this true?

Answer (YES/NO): NO